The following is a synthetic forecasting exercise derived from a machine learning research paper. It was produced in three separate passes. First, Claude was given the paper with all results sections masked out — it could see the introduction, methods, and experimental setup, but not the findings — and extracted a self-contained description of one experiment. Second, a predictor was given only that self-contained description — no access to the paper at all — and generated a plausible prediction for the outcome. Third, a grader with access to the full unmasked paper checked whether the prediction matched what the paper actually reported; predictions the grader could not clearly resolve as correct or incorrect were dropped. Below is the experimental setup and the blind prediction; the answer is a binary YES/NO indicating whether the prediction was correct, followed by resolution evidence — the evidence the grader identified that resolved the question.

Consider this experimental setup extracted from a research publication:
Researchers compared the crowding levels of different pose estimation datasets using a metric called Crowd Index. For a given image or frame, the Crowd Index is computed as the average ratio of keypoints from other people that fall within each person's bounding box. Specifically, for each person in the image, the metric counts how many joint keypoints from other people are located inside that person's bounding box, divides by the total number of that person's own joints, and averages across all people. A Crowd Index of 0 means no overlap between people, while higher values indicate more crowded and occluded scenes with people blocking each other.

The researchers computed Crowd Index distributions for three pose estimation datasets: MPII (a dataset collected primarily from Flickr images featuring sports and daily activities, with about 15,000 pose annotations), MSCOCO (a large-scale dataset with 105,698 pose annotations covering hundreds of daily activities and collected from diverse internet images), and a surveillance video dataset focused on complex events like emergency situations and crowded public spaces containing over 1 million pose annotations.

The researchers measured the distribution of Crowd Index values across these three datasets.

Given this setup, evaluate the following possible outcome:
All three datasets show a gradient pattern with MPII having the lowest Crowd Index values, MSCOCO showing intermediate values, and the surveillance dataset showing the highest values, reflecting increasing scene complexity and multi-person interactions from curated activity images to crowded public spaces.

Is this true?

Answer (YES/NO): NO